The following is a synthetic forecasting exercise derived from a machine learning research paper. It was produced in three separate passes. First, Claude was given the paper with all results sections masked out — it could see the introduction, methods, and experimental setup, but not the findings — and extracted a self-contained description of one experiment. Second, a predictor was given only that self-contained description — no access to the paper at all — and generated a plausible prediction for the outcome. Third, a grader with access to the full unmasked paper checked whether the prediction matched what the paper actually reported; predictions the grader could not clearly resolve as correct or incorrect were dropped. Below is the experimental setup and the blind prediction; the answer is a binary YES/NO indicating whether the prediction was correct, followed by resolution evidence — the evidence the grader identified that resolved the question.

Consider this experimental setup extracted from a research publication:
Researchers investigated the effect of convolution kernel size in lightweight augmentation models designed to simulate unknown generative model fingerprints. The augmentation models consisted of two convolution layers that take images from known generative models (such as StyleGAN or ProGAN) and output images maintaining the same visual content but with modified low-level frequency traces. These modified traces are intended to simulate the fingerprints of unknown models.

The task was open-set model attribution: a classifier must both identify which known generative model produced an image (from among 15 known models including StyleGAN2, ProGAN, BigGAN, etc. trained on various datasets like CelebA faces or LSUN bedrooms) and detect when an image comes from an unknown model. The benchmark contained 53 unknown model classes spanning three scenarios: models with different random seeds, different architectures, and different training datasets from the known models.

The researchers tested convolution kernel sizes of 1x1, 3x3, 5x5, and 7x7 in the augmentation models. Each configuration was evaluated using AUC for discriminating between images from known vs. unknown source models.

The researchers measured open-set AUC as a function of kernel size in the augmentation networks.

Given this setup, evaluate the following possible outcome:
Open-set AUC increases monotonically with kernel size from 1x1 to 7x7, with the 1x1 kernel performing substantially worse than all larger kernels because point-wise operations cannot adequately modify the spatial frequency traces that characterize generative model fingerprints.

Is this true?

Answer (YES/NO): NO